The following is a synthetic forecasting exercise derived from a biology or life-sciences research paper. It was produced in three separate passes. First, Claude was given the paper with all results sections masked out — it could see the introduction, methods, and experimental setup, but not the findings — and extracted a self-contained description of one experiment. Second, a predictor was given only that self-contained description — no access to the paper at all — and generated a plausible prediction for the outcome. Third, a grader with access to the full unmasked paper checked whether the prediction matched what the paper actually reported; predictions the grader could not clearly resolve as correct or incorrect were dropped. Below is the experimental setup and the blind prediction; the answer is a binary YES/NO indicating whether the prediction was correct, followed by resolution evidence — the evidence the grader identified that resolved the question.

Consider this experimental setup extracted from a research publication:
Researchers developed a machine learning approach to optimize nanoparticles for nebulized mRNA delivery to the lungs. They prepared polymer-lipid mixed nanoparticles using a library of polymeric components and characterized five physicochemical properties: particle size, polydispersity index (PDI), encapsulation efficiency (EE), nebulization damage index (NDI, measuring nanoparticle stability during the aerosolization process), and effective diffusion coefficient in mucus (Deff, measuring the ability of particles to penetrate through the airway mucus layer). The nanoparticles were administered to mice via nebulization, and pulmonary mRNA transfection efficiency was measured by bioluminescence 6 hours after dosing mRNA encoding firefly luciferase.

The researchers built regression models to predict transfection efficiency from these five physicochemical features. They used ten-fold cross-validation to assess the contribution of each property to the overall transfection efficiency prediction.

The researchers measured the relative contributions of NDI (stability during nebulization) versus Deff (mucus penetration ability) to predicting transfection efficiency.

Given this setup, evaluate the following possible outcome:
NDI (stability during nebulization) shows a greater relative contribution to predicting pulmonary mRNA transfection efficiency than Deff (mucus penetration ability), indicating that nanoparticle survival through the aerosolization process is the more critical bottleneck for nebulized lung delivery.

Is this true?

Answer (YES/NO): NO